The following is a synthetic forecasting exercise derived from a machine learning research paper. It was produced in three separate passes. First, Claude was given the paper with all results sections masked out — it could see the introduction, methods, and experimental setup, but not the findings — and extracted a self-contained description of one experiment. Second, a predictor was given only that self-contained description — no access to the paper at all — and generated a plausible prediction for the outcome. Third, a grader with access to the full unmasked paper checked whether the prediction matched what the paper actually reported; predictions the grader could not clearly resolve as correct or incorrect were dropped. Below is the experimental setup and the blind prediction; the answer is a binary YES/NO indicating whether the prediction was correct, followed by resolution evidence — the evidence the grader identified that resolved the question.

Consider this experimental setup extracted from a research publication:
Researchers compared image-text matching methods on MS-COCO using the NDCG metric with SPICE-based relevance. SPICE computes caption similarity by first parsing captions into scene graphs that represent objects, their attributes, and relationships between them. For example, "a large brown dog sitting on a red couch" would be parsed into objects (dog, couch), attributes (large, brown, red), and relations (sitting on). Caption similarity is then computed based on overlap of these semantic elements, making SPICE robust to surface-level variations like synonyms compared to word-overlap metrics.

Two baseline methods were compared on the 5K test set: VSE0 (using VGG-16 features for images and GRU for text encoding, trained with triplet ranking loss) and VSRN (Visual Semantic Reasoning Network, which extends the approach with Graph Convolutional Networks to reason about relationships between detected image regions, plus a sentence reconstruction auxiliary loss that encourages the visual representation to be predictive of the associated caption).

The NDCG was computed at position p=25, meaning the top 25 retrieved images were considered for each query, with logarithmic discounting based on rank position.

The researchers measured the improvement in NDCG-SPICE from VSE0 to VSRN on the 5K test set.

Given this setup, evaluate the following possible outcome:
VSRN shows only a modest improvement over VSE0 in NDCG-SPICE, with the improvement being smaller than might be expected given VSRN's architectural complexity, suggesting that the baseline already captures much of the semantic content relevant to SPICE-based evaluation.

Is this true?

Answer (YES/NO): YES